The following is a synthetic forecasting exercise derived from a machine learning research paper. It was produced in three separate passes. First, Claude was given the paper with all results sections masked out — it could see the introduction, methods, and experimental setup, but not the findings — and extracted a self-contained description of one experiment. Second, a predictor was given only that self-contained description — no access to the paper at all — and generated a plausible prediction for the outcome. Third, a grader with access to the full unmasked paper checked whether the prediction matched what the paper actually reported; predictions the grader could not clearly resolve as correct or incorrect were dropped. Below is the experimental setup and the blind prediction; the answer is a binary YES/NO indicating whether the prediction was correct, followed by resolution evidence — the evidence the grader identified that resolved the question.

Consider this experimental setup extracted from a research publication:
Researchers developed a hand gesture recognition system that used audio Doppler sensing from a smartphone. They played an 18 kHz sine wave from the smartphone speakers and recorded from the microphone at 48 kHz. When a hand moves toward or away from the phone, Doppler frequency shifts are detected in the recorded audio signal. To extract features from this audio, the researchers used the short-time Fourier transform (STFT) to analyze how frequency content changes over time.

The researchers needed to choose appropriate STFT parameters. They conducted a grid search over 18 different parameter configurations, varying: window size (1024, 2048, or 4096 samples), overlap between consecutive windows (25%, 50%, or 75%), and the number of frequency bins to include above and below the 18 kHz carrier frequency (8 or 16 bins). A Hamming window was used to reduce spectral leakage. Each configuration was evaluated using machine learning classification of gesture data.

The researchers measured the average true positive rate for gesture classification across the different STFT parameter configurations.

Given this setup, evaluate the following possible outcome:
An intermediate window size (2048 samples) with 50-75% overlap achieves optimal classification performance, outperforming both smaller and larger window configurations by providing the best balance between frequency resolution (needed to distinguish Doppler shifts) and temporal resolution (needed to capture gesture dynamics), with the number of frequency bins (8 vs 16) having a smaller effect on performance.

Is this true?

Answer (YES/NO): NO